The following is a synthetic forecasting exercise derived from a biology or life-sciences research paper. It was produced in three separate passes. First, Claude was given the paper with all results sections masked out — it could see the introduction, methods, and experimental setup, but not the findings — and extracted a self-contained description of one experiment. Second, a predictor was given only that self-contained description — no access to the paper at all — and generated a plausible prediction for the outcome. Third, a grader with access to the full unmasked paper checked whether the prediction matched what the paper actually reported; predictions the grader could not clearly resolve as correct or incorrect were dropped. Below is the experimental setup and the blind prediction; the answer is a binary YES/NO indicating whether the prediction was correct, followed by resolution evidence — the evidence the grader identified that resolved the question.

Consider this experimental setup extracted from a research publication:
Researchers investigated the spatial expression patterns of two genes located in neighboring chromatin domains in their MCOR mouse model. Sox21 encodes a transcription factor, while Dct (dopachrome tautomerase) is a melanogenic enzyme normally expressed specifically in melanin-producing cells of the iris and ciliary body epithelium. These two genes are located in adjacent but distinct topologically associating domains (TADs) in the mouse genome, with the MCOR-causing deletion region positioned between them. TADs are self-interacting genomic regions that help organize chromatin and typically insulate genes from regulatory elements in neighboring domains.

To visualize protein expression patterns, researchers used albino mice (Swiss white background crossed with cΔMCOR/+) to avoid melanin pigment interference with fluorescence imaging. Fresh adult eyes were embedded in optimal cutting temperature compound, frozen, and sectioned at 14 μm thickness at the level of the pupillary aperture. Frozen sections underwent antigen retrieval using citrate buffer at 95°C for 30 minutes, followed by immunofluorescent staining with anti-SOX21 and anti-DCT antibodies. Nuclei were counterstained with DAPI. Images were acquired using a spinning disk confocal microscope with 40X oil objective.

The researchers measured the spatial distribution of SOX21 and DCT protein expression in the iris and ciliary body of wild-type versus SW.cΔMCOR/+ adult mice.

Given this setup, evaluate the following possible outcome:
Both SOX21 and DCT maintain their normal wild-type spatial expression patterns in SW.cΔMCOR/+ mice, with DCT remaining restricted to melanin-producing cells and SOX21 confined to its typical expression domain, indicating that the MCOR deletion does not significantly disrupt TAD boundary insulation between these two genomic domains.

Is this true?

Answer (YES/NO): NO